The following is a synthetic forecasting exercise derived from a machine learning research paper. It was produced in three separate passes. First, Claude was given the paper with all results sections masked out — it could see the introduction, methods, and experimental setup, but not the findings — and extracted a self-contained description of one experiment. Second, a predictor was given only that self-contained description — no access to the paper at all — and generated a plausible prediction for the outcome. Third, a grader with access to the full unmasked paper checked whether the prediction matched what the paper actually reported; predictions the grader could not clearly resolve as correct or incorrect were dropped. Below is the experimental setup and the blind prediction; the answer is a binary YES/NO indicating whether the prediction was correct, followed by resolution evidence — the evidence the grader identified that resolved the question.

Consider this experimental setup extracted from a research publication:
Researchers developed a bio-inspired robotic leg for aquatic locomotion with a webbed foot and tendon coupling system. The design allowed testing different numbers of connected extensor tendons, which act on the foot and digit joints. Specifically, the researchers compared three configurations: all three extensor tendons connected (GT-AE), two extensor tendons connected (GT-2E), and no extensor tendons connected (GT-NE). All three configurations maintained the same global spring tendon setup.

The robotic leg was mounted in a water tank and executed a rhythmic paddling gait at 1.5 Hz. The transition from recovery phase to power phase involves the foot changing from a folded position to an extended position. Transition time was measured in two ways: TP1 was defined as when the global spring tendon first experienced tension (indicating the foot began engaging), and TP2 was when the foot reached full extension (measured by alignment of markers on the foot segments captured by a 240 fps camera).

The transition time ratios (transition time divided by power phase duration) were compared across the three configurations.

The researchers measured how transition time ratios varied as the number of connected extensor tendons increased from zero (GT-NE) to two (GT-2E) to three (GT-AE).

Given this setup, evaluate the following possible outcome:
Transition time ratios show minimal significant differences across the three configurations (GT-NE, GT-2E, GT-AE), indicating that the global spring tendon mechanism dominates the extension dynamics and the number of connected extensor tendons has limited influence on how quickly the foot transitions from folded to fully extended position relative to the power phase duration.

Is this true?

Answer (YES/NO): NO